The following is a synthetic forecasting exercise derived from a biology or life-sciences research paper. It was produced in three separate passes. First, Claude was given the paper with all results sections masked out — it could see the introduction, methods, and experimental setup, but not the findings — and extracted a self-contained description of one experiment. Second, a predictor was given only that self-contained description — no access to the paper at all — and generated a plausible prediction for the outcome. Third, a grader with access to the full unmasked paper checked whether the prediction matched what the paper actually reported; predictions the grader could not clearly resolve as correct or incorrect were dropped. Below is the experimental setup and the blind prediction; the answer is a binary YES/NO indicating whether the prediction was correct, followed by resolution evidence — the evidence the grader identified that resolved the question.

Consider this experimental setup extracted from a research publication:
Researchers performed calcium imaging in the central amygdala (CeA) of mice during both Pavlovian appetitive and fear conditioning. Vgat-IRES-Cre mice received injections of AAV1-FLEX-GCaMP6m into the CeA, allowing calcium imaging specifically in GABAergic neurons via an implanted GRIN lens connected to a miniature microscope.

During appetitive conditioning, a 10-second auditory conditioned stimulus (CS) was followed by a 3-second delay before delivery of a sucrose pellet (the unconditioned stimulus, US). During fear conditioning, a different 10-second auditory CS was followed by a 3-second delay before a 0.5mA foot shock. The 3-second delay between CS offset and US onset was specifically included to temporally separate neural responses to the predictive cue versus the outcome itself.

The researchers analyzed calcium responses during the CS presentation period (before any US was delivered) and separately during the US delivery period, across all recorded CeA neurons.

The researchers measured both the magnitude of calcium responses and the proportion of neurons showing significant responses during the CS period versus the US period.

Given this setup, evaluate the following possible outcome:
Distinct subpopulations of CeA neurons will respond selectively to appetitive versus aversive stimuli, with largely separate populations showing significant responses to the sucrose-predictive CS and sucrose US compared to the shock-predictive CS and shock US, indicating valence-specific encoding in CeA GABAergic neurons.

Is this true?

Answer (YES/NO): YES